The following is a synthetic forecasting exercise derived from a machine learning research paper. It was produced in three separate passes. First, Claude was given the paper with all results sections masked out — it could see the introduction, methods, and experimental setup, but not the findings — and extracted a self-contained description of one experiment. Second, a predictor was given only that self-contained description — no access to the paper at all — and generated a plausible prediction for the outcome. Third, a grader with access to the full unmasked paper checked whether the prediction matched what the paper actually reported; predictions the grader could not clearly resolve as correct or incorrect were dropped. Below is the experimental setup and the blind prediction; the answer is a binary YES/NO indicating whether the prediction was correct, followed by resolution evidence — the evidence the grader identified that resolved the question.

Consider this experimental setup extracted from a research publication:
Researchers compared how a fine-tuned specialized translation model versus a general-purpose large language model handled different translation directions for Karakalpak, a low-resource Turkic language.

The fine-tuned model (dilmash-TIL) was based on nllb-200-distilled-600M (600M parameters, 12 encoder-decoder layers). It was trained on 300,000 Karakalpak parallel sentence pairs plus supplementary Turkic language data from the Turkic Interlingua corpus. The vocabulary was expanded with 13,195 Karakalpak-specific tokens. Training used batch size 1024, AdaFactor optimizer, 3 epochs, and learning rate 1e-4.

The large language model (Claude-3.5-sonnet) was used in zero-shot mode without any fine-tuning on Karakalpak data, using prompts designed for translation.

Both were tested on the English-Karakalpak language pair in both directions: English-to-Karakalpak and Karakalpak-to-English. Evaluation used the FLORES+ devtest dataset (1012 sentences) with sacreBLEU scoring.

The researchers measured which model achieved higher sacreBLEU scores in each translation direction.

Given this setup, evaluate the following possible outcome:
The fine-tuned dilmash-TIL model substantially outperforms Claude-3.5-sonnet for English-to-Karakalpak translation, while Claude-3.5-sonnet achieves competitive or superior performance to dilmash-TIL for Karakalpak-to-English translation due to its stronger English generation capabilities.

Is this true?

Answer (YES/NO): YES